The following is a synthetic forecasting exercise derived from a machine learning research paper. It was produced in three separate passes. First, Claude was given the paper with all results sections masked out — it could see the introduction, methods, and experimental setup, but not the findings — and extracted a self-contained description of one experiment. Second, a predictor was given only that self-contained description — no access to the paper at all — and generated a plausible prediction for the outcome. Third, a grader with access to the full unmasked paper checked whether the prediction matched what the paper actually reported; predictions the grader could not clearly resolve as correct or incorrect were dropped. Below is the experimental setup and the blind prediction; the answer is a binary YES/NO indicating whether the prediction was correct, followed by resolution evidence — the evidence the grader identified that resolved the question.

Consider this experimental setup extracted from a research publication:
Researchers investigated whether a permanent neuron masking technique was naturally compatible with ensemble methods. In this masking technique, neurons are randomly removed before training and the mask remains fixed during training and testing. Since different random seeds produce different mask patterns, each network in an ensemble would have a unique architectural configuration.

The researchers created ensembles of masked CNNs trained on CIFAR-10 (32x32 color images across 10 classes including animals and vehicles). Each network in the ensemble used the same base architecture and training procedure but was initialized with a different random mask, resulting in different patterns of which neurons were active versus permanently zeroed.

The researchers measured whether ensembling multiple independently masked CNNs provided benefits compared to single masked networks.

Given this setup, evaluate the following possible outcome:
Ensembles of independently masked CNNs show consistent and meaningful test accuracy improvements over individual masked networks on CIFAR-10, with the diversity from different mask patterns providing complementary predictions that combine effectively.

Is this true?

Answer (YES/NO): YES